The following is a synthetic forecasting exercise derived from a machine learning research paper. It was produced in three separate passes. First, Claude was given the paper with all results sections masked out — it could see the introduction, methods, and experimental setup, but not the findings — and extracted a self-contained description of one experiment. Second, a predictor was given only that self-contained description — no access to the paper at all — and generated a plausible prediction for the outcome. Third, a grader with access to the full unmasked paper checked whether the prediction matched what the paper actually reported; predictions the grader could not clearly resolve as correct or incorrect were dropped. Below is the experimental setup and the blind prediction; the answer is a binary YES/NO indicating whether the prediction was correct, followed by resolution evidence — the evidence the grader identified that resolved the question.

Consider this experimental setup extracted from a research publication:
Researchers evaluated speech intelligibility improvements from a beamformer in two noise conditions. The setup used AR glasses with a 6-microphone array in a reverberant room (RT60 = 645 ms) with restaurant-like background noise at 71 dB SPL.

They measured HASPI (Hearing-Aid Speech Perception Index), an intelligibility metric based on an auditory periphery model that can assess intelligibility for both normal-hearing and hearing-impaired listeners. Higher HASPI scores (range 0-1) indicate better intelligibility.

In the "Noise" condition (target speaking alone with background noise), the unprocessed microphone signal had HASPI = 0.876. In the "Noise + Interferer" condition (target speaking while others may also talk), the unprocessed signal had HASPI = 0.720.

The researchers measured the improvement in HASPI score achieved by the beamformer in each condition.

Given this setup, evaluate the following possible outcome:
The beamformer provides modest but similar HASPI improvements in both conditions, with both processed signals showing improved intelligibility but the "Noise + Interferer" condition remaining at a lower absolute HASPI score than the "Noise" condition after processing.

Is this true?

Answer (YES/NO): NO